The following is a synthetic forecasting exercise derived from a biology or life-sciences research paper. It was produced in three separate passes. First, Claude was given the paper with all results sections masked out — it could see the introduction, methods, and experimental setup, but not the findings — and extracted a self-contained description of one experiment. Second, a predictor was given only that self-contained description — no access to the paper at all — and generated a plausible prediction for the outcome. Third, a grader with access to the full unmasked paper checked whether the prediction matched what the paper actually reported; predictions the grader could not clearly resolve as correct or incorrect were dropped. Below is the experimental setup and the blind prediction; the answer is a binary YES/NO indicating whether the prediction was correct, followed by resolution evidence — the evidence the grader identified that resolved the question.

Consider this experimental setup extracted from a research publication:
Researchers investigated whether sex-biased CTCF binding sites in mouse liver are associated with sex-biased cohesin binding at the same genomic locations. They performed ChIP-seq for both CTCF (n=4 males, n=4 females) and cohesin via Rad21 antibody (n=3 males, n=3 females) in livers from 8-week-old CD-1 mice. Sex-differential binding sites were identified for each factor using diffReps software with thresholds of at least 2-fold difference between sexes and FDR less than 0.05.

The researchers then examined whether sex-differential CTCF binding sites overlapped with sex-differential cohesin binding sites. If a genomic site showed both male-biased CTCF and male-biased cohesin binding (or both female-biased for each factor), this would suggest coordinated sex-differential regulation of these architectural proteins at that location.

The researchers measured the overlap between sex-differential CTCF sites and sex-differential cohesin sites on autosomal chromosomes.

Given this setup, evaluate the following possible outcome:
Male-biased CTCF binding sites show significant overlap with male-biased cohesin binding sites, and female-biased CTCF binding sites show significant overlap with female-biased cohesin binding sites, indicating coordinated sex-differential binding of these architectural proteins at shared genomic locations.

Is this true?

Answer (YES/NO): NO